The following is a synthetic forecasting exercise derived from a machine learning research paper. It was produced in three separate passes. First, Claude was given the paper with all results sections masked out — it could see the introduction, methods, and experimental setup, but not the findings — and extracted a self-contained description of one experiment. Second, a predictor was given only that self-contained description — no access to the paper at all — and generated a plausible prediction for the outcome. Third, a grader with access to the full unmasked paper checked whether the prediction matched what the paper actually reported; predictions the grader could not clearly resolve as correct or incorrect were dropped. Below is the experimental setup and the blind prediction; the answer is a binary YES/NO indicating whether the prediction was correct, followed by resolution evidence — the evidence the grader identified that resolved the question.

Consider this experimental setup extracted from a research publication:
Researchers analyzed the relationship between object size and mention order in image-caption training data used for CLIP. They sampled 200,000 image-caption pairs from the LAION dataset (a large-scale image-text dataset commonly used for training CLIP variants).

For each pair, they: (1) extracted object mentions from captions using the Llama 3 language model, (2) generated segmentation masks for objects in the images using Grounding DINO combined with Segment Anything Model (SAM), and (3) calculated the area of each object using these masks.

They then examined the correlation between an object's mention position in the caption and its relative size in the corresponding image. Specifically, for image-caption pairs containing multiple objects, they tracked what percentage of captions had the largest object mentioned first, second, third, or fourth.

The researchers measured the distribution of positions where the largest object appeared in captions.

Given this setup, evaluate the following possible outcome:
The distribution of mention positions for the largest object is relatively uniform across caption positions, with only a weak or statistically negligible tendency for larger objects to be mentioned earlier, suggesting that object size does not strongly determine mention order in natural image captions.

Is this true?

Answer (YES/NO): NO